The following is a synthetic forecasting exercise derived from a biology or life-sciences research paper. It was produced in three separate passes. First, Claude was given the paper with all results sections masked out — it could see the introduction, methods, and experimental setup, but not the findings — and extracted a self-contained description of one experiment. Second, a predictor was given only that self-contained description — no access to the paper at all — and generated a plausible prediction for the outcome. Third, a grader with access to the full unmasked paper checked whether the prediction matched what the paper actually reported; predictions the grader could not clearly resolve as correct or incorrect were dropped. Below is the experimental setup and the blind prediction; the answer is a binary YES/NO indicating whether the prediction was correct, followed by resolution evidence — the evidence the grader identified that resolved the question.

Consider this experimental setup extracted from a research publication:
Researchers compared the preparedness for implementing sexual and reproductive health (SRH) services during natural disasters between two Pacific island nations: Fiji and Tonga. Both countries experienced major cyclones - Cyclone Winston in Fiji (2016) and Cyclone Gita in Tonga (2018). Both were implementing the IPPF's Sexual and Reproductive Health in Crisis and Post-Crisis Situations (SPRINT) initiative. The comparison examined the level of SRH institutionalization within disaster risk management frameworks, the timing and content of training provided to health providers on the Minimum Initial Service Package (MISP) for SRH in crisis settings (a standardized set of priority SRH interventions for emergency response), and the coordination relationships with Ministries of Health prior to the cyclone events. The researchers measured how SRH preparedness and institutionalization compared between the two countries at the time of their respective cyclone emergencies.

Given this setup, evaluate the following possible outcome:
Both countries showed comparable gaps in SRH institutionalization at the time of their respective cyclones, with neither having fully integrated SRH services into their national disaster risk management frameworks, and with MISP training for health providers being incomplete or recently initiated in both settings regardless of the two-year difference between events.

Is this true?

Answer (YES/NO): NO